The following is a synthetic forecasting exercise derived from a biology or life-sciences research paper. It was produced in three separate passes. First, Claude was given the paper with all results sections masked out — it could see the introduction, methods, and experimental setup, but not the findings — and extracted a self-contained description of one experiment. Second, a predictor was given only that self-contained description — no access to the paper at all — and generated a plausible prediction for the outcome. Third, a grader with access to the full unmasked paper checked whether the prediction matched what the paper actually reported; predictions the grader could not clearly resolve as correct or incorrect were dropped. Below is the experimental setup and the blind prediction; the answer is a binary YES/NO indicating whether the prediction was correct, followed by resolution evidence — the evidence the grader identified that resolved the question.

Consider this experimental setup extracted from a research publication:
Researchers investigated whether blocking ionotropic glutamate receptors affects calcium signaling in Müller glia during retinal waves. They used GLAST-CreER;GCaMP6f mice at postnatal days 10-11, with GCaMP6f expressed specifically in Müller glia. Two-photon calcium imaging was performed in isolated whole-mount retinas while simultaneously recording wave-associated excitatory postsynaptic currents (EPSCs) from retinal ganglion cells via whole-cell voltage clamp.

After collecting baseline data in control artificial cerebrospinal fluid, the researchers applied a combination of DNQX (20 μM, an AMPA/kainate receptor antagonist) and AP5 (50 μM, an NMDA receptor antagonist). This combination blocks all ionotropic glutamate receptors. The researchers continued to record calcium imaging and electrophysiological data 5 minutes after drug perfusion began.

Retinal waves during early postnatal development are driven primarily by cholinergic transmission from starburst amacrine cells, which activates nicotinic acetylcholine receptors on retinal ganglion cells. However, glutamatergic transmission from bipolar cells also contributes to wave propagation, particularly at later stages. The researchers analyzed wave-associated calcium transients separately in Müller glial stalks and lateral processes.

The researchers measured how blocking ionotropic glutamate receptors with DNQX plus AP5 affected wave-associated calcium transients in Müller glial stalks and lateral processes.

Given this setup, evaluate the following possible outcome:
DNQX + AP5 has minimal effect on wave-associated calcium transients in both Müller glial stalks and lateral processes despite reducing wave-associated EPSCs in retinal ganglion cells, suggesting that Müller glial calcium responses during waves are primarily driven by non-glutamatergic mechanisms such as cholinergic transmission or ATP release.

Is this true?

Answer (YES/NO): NO